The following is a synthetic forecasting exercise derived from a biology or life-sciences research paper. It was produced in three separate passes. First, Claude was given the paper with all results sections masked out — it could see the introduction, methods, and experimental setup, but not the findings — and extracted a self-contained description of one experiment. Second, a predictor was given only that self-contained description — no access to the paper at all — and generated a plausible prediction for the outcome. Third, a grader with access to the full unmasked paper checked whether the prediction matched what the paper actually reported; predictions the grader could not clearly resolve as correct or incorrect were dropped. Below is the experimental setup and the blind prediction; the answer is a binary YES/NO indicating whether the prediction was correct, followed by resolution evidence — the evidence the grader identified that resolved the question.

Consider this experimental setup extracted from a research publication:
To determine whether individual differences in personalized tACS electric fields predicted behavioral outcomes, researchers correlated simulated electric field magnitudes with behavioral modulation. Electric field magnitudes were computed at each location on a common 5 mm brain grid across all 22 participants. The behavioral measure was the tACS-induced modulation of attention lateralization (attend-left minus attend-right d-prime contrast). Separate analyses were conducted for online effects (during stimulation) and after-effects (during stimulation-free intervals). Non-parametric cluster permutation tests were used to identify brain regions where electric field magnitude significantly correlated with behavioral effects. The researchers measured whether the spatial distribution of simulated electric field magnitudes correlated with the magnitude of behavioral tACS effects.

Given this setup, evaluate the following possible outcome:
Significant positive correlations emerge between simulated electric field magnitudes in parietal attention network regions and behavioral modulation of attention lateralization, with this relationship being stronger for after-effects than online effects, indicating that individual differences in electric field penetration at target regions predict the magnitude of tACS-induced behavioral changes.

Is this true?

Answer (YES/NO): NO